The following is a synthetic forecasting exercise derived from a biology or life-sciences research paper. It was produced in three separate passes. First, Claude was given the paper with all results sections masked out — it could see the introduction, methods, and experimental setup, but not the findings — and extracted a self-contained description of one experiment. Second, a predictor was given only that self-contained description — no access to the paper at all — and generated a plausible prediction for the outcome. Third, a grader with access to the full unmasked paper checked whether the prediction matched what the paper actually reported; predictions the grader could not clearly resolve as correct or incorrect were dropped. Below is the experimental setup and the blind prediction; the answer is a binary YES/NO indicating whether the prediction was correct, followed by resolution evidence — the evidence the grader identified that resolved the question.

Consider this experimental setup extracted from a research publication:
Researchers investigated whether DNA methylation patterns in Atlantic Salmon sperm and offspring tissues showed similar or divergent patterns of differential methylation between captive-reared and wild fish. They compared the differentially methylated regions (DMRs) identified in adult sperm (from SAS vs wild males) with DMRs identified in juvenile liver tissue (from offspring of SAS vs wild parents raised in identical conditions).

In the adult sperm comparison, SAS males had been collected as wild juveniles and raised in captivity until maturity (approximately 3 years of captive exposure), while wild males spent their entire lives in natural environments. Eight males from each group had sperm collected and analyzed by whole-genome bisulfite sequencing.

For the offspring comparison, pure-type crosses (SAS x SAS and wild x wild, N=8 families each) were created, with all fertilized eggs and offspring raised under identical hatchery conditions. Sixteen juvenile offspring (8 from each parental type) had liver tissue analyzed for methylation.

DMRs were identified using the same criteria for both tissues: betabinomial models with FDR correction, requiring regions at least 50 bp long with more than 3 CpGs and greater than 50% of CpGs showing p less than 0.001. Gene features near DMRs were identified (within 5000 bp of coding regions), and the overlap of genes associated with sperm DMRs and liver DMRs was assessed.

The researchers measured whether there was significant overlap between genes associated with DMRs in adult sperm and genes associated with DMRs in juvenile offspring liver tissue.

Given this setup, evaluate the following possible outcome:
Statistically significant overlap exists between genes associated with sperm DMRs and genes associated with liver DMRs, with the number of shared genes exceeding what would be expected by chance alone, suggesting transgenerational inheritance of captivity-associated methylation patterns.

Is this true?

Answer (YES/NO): YES